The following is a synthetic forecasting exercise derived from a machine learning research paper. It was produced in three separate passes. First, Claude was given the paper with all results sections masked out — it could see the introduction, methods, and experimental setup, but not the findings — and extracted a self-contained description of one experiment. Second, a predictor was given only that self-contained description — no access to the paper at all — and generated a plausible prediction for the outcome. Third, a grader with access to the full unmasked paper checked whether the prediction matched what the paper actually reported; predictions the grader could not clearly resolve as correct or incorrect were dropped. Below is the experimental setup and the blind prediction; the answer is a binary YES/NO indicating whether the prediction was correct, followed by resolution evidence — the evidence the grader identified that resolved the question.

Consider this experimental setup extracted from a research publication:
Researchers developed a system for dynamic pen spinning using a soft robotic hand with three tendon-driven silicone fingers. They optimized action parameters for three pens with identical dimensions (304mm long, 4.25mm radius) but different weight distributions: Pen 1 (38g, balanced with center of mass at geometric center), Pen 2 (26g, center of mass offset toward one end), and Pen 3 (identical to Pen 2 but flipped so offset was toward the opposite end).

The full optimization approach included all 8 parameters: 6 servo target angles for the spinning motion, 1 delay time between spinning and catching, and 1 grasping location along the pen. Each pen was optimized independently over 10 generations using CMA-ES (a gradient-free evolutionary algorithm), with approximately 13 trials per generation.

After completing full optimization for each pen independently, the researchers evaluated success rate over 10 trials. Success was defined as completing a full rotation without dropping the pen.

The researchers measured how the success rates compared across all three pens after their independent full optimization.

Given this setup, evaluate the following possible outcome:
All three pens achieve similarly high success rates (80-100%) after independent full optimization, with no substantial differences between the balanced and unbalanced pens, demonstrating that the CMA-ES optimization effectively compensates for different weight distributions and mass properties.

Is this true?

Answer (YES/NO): YES